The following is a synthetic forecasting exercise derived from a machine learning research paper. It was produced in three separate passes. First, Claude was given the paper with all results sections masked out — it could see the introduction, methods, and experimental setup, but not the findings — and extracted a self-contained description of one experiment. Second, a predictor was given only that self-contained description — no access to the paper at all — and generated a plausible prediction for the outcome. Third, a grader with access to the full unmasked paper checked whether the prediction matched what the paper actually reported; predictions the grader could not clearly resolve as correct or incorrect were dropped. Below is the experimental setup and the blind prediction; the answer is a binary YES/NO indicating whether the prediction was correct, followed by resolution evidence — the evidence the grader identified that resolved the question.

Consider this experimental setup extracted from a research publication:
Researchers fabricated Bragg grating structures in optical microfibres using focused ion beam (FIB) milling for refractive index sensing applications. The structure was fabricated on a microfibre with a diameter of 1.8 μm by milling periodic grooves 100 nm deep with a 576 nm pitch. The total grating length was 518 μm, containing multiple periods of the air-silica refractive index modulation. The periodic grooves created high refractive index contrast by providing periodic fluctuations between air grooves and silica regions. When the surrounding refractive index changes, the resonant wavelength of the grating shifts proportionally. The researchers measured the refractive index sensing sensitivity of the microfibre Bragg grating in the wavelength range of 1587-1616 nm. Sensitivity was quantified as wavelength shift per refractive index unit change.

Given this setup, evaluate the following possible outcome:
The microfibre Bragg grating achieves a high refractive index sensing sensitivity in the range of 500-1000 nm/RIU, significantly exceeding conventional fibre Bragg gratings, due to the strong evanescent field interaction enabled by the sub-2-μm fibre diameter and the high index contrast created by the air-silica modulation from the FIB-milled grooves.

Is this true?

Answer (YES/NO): YES